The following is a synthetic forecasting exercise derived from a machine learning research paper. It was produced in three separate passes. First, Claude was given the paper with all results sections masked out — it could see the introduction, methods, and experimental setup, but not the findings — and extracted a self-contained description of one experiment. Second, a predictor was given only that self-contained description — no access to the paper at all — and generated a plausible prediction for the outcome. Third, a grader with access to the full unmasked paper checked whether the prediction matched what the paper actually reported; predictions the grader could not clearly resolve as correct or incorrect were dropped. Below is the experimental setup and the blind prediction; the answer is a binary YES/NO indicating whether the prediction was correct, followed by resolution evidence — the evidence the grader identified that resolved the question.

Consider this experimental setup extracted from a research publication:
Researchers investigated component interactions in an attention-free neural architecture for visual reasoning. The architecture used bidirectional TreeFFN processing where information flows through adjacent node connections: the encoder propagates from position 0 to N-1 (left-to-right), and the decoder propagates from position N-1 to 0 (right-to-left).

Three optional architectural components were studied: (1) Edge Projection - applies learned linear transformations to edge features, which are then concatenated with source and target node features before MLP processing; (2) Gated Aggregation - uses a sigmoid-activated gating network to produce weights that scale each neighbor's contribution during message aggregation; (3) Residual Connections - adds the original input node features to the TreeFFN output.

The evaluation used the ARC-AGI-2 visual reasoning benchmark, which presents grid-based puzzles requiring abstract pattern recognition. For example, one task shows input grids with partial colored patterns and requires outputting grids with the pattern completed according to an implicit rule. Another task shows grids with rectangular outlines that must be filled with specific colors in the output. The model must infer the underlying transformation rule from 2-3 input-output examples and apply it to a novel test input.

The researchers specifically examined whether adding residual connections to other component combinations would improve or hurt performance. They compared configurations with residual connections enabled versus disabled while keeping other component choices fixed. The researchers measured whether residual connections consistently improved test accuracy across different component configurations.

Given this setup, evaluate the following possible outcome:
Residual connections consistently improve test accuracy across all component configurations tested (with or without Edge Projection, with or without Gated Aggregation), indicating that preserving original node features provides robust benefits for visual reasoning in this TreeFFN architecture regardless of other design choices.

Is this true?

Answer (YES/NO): NO